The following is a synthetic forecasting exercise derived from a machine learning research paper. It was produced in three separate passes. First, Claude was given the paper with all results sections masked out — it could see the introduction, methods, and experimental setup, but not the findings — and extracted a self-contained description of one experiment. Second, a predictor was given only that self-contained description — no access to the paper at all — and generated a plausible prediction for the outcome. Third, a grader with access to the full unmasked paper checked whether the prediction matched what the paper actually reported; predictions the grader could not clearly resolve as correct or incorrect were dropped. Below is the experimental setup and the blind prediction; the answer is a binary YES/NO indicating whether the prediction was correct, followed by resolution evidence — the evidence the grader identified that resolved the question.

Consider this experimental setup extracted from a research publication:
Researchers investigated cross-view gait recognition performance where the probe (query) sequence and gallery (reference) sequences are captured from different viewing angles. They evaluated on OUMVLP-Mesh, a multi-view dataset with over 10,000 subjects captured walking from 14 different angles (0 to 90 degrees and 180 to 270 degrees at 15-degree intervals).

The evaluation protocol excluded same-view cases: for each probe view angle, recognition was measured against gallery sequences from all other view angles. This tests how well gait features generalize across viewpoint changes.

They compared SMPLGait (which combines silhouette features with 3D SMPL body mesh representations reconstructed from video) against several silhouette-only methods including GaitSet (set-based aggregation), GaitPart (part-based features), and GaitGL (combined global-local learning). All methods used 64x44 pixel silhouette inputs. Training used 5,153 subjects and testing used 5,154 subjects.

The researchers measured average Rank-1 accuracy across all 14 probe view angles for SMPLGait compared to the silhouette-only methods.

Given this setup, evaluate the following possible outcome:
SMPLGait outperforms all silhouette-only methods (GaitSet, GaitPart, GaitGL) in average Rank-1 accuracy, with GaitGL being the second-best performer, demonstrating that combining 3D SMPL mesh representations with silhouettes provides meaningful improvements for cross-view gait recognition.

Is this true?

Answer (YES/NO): NO